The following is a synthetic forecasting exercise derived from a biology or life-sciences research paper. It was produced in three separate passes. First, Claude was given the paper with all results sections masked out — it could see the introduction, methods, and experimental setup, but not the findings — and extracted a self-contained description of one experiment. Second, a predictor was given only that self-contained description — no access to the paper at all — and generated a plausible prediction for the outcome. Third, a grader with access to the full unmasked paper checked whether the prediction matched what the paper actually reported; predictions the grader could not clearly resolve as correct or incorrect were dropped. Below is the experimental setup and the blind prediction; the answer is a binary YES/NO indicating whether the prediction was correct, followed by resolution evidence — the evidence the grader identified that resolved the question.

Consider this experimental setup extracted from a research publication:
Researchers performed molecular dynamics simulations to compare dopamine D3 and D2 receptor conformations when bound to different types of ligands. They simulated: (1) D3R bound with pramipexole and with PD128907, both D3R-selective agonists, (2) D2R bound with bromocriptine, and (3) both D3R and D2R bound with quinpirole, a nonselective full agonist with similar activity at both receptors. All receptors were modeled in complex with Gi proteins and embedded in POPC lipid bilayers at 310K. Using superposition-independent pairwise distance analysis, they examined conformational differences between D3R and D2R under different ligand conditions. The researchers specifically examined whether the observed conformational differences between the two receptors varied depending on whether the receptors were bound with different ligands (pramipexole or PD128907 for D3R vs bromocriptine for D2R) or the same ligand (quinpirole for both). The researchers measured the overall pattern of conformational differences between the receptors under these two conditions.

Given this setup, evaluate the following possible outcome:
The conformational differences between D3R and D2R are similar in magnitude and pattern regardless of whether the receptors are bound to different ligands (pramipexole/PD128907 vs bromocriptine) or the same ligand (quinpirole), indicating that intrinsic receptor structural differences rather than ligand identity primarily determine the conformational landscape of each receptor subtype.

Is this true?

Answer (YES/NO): NO